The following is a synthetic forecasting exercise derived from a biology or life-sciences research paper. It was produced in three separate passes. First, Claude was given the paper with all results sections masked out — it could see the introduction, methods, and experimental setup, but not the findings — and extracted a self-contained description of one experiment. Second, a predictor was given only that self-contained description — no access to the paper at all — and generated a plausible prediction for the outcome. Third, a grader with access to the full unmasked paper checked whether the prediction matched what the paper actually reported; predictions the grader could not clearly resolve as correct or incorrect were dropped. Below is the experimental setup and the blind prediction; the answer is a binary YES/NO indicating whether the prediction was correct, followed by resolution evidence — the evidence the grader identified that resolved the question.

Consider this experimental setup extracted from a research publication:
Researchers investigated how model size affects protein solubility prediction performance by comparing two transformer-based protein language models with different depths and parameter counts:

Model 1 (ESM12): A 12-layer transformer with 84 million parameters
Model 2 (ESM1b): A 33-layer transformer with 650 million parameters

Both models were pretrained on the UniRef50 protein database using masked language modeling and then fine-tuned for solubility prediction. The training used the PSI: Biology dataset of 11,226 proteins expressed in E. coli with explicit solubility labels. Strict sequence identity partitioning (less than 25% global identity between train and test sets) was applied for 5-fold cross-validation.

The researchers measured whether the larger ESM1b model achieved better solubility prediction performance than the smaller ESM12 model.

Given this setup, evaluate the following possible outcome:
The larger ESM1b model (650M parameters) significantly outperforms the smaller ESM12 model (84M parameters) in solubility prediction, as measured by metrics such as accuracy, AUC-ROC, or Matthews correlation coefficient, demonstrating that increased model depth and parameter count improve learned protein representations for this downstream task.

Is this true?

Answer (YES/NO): YES